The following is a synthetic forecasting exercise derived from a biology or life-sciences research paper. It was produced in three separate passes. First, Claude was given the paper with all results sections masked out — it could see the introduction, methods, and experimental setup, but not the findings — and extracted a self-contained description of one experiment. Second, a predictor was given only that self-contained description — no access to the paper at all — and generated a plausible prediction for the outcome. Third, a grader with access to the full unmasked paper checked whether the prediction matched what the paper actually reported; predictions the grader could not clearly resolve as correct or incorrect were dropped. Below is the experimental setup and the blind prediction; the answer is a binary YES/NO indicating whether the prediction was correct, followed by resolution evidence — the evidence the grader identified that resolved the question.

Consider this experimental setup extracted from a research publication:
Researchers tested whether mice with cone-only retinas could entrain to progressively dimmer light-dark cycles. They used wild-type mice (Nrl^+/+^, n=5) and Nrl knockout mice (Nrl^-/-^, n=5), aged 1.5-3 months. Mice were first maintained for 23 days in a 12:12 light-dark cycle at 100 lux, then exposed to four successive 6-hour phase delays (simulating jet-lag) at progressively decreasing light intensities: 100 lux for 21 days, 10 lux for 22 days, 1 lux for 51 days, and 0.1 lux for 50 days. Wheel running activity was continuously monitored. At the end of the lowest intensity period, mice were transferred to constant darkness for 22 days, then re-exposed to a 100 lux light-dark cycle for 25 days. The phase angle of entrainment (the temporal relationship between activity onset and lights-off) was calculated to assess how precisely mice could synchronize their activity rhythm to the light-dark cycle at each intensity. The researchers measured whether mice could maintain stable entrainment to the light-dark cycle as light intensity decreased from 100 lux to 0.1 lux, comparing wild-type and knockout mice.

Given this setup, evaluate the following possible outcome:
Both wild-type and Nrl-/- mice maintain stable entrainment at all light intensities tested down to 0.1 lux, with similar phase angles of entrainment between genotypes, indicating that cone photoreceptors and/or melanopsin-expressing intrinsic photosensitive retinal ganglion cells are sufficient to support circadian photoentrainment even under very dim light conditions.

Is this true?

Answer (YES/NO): NO